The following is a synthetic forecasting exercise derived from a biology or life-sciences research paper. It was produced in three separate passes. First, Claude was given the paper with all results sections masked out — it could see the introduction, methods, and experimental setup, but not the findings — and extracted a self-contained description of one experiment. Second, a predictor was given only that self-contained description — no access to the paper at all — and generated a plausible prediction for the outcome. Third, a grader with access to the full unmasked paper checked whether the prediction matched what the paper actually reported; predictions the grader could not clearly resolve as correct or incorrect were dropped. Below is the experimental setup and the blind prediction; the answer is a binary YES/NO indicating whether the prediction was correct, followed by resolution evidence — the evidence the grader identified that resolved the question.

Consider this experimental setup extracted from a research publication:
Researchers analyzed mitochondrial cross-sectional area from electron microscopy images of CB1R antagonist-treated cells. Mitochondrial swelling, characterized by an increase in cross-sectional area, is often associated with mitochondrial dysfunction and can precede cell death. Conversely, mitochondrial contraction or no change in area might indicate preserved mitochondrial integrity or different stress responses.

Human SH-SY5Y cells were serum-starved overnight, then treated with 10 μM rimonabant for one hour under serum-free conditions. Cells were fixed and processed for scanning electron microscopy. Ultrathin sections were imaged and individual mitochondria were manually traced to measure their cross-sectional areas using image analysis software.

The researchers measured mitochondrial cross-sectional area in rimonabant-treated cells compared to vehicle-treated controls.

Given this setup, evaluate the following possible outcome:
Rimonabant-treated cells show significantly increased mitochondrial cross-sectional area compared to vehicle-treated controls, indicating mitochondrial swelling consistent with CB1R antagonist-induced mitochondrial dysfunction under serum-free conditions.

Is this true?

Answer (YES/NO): NO